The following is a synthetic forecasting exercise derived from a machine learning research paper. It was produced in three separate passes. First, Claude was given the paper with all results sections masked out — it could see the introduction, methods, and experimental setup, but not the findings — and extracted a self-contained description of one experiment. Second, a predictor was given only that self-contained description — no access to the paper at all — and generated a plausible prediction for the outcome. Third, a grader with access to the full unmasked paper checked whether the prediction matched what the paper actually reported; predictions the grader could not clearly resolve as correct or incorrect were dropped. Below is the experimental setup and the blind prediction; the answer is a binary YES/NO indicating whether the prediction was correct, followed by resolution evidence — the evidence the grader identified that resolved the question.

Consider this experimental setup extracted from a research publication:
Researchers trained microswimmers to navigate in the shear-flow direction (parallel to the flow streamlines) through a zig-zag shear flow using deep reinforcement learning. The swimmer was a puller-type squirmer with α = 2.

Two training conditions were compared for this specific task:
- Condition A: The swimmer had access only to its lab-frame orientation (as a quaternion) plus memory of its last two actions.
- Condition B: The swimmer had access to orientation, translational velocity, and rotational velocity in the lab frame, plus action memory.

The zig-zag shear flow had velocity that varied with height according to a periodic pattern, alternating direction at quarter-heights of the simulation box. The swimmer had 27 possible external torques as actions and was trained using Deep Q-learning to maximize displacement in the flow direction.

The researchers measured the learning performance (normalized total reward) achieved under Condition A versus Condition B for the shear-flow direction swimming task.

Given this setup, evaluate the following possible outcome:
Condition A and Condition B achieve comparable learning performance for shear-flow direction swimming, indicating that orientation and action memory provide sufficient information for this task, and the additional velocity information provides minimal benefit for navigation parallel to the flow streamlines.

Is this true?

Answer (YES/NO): NO